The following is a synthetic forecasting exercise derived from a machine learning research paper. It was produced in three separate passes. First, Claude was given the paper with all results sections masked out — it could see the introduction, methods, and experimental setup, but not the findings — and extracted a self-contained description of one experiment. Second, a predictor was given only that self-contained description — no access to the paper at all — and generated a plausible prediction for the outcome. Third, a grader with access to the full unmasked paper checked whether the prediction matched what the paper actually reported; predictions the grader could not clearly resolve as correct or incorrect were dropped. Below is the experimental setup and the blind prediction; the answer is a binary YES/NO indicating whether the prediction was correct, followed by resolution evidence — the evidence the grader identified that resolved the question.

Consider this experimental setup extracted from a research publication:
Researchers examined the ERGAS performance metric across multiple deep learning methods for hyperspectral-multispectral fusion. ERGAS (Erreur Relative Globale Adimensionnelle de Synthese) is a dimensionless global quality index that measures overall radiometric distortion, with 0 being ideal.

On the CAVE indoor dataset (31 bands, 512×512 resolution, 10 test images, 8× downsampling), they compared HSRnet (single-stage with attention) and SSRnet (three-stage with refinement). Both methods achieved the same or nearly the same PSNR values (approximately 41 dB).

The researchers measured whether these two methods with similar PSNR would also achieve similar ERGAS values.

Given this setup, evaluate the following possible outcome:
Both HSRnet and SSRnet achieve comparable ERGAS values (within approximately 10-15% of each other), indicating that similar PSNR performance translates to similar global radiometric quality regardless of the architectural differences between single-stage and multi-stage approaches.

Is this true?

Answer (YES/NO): YES